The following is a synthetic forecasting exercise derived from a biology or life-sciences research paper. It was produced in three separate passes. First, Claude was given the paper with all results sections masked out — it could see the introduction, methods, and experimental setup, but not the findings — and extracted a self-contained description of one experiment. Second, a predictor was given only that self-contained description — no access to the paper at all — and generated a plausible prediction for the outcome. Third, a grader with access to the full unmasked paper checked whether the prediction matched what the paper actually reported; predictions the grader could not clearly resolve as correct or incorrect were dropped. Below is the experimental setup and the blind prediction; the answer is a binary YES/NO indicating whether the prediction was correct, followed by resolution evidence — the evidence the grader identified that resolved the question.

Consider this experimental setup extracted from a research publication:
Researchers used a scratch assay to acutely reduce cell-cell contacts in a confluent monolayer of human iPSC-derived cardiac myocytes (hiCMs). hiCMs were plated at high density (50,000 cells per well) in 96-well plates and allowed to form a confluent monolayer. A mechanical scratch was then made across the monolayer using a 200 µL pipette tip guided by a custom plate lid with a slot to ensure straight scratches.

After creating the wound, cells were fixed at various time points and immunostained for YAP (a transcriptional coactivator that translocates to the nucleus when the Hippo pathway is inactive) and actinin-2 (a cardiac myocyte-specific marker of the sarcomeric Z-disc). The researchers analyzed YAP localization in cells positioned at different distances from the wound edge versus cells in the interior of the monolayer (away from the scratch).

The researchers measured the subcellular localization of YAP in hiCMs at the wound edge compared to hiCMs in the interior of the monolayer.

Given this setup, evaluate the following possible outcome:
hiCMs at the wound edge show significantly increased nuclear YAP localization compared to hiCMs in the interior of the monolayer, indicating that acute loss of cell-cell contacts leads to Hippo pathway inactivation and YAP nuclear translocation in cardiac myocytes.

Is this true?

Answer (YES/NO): YES